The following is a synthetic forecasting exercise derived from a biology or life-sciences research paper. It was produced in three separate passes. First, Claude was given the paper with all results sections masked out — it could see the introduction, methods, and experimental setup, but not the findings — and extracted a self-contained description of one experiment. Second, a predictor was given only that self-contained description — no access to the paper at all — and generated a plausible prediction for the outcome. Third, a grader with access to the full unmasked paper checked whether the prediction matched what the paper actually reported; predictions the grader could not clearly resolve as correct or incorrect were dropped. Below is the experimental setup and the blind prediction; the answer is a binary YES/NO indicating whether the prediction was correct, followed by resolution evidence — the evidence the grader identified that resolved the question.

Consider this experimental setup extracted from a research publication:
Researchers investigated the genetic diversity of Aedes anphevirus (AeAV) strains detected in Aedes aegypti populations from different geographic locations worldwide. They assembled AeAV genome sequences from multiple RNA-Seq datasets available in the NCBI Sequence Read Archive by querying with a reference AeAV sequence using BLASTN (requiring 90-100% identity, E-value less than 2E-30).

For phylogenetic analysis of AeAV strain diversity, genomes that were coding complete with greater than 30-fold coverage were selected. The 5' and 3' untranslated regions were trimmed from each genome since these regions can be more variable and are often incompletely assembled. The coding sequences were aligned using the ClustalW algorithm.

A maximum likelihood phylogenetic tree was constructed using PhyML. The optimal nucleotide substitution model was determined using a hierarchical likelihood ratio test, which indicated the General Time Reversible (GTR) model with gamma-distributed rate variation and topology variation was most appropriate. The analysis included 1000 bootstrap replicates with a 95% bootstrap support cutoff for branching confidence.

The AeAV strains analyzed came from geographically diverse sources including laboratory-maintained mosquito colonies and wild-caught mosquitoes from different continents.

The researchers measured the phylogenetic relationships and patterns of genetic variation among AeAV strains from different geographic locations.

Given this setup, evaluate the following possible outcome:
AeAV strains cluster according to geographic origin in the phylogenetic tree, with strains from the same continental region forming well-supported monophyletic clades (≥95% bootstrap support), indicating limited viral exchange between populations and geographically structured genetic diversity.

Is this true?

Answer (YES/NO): YES